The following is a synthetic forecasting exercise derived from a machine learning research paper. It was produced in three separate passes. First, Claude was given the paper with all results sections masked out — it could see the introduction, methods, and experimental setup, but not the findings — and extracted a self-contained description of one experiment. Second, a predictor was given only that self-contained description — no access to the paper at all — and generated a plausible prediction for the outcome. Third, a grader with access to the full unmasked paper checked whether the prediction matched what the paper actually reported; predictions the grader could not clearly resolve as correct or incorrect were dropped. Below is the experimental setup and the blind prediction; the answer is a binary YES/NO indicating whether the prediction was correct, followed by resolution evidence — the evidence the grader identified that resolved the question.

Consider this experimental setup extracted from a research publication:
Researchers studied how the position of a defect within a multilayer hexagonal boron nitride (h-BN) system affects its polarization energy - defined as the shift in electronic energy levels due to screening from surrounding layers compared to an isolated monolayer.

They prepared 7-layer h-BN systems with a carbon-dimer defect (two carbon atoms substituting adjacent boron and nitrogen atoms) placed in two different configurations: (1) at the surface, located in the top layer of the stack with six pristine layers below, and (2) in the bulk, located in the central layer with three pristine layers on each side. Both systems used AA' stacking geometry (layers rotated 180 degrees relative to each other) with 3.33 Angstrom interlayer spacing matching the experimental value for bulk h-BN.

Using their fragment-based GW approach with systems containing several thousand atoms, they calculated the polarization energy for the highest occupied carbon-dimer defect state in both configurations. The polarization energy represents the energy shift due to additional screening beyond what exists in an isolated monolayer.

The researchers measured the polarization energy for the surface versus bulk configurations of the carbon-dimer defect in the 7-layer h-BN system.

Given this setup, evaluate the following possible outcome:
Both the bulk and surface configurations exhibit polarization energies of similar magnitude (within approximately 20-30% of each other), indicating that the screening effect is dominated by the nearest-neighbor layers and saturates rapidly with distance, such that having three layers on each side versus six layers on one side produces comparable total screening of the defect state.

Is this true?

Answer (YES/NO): NO